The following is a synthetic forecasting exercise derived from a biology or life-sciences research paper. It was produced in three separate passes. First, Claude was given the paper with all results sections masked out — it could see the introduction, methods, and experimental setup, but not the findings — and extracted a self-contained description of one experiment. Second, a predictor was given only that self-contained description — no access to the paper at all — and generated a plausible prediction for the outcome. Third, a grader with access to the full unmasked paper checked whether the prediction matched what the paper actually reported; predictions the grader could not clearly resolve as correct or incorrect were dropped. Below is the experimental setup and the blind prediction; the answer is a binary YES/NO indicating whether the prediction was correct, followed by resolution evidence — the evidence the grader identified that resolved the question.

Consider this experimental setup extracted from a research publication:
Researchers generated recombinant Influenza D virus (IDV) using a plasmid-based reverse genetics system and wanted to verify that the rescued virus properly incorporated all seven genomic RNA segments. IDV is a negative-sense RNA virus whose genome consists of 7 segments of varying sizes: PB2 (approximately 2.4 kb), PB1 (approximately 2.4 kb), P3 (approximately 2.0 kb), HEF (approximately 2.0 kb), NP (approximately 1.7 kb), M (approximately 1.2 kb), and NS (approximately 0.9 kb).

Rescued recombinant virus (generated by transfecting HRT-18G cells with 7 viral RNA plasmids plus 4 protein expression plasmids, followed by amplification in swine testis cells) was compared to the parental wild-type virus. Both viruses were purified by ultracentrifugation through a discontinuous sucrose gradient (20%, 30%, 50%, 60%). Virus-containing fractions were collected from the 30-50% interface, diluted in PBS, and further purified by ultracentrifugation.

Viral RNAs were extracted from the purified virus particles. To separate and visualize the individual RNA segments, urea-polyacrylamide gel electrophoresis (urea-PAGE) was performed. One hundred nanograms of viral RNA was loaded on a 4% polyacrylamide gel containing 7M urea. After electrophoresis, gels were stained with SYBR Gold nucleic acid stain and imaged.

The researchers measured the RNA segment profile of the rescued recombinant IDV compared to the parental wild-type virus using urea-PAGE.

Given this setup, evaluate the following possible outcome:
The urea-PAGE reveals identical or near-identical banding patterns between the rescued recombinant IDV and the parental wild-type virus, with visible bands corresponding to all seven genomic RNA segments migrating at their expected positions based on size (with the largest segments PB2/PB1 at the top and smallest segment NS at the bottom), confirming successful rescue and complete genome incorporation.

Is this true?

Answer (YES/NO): NO